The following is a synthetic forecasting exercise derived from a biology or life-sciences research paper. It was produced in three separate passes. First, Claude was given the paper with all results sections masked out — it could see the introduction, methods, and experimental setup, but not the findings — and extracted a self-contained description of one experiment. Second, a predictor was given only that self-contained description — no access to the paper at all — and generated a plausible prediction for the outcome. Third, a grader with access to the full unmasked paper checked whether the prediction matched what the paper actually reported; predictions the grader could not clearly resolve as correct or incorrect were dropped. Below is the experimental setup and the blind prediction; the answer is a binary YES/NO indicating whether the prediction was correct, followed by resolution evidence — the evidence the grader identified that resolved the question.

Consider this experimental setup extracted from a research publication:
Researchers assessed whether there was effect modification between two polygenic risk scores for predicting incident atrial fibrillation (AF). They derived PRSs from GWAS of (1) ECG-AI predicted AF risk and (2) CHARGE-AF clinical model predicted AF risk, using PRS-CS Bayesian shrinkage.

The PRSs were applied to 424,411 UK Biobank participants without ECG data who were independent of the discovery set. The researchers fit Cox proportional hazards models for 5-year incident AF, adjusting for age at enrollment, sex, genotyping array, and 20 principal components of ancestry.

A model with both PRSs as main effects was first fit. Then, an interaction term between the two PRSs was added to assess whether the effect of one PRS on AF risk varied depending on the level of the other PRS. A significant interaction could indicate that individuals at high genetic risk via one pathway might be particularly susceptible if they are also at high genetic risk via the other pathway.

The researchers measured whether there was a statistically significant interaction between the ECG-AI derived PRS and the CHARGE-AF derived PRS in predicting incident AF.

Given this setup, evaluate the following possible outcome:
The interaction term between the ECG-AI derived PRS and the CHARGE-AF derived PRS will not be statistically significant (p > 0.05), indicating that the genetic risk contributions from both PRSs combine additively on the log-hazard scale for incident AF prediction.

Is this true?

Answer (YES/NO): YES